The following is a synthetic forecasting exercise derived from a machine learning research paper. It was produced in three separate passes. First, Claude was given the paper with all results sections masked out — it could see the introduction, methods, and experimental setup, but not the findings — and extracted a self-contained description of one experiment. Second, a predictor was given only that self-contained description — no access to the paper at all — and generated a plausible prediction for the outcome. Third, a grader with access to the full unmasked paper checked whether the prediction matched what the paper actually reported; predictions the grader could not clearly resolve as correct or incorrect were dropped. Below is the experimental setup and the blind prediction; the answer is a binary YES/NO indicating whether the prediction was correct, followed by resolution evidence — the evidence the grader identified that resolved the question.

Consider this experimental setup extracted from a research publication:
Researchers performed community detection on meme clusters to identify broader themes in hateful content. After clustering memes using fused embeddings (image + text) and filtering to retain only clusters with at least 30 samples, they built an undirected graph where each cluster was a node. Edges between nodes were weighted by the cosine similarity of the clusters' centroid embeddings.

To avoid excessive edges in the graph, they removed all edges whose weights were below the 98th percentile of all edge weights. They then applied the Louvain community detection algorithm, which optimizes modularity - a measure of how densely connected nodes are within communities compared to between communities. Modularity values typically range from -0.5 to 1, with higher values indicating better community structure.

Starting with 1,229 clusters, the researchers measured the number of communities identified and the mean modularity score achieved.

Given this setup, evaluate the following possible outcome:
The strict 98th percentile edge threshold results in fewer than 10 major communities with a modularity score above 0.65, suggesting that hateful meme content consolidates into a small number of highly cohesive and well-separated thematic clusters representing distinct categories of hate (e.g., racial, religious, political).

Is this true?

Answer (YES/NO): NO